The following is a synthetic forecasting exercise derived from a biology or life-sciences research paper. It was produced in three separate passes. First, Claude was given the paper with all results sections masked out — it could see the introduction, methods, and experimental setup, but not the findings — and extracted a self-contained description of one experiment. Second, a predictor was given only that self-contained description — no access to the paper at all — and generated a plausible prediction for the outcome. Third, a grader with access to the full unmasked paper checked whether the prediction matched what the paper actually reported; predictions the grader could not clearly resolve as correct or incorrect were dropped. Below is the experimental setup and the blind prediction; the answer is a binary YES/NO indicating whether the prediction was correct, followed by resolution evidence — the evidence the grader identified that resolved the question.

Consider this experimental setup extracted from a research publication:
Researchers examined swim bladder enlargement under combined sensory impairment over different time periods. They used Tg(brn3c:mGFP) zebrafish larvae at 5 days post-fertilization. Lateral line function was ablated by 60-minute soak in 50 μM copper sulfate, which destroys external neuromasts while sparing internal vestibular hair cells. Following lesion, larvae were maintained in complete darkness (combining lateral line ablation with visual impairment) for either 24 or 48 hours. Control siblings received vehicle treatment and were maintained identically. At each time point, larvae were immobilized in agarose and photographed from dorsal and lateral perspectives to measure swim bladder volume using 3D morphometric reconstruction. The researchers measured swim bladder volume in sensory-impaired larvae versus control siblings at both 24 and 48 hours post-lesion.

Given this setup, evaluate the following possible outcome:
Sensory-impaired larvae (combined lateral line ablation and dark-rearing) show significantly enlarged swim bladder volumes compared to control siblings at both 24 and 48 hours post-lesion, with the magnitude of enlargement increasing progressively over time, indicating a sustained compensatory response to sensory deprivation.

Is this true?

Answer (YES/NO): NO